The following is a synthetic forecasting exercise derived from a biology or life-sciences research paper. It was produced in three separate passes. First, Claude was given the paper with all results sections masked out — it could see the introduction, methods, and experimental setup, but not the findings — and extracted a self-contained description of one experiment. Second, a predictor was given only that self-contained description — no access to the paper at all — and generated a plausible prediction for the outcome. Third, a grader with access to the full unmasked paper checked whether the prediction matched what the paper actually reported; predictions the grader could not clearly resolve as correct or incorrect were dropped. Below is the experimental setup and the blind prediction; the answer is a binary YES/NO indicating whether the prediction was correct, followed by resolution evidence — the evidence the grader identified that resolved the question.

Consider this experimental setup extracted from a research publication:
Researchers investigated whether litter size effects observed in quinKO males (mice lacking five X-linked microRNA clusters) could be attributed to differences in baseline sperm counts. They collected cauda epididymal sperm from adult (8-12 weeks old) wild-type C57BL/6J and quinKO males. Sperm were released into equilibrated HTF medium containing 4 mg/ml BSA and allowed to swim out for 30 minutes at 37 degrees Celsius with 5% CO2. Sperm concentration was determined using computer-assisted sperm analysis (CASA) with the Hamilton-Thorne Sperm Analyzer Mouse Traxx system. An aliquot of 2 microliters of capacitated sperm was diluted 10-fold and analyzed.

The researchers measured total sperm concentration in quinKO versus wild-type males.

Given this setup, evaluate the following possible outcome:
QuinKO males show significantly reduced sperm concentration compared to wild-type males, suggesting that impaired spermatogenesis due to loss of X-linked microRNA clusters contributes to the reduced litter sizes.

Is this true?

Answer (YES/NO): NO